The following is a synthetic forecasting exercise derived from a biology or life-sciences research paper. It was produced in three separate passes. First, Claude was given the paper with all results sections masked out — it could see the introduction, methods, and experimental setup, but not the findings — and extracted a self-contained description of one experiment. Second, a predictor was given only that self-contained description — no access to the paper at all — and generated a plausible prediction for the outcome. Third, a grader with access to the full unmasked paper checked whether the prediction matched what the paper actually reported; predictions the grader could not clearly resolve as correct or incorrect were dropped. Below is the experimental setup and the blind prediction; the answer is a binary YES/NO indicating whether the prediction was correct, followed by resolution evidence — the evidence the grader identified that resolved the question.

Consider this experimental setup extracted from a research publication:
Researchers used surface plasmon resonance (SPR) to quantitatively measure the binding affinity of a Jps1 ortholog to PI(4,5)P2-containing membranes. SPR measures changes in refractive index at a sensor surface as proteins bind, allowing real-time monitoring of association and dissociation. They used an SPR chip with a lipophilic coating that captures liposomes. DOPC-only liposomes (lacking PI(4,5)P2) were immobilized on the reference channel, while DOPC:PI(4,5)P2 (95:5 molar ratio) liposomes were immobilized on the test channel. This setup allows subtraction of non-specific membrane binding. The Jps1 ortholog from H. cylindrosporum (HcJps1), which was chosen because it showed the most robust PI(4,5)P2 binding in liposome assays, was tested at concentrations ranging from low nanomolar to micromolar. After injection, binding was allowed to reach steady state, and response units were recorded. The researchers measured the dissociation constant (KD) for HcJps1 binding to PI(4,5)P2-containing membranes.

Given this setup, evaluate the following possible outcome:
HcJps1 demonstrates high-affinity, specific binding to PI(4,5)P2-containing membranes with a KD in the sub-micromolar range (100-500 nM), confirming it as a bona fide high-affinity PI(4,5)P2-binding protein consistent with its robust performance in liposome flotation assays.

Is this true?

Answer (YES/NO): NO